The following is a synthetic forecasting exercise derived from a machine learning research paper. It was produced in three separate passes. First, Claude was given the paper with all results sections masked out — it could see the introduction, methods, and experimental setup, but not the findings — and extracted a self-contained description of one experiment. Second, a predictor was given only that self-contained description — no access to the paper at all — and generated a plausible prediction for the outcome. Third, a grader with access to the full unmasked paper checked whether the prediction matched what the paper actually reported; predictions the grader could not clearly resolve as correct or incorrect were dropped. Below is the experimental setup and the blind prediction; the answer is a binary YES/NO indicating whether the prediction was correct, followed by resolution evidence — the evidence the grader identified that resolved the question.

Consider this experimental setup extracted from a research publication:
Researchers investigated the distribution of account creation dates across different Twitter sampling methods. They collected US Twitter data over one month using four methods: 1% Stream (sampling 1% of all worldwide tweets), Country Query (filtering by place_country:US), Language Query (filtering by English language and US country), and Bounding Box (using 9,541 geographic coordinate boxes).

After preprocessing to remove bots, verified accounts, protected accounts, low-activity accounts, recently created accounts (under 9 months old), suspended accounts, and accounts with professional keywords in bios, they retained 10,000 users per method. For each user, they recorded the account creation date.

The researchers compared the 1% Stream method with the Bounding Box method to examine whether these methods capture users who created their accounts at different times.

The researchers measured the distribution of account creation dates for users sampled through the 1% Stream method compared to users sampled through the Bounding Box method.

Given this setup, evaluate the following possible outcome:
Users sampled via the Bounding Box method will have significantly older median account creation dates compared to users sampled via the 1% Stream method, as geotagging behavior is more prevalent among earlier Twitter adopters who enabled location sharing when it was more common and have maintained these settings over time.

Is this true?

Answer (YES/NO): YES